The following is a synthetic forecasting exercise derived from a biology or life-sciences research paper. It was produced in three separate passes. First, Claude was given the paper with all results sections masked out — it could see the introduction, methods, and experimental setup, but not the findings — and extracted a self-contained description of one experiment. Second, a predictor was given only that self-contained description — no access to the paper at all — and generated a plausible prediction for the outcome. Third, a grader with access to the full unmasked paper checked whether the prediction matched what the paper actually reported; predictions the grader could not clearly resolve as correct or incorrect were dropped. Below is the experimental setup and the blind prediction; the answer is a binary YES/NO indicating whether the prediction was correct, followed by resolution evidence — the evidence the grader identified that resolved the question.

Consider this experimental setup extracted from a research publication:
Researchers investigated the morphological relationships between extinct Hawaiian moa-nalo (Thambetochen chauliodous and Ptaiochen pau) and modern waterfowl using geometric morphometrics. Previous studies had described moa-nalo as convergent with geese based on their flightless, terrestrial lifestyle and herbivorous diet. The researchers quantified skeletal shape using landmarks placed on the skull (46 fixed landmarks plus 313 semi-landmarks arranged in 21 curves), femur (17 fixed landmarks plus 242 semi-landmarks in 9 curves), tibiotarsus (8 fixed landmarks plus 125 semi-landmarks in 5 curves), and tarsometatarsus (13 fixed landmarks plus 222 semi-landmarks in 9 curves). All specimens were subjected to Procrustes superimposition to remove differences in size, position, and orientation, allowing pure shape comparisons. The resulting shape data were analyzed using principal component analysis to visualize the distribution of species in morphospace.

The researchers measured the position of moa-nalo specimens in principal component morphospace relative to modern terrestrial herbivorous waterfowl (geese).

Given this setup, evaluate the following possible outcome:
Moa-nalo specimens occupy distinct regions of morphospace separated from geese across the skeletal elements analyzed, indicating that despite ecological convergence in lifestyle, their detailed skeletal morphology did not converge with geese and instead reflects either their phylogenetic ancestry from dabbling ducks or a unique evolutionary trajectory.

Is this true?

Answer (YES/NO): YES